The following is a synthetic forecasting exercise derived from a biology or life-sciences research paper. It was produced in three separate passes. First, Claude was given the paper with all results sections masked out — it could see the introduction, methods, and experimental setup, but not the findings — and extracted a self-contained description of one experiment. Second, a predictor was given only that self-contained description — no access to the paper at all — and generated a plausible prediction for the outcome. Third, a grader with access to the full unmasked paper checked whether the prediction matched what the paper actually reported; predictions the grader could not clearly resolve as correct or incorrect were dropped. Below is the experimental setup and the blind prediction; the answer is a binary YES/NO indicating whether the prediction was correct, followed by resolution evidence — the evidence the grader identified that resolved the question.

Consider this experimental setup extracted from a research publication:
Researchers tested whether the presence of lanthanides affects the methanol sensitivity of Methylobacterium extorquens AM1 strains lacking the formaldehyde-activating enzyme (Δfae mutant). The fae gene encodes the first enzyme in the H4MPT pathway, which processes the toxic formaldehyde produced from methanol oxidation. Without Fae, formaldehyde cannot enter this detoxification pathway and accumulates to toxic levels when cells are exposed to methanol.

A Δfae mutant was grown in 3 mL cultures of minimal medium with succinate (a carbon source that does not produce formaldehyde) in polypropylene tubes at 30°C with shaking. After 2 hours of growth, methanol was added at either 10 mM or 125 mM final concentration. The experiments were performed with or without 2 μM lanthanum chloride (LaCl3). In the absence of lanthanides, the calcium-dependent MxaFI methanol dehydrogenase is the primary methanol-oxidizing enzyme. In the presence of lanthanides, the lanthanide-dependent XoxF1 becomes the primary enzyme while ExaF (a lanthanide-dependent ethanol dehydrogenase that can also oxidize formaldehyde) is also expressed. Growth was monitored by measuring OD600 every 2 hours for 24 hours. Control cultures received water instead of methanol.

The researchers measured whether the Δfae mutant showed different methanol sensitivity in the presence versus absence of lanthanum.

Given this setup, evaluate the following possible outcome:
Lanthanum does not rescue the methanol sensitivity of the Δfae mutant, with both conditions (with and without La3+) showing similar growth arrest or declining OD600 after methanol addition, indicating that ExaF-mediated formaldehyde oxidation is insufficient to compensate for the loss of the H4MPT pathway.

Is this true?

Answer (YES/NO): NO